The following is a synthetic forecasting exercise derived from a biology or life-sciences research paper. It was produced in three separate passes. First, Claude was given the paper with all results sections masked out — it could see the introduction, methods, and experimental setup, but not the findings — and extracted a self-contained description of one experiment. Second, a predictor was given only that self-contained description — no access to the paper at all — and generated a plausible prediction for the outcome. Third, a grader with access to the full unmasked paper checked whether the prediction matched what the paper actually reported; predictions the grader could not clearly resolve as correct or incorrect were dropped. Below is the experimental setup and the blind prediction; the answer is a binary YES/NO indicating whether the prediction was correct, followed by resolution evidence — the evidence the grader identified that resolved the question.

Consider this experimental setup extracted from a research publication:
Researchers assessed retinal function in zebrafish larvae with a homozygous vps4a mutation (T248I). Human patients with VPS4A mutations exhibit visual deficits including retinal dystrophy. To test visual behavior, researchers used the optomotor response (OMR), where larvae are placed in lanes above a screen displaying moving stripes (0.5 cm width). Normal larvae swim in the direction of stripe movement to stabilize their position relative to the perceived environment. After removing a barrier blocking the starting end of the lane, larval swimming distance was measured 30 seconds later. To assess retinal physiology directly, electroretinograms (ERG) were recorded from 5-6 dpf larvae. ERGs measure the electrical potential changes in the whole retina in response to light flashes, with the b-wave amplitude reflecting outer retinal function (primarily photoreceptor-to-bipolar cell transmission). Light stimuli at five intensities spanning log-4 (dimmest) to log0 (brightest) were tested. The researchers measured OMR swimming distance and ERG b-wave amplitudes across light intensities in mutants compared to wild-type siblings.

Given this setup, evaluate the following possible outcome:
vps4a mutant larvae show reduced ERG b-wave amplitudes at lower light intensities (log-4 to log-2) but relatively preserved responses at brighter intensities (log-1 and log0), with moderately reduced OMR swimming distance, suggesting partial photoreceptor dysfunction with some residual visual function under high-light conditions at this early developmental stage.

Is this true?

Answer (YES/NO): NO